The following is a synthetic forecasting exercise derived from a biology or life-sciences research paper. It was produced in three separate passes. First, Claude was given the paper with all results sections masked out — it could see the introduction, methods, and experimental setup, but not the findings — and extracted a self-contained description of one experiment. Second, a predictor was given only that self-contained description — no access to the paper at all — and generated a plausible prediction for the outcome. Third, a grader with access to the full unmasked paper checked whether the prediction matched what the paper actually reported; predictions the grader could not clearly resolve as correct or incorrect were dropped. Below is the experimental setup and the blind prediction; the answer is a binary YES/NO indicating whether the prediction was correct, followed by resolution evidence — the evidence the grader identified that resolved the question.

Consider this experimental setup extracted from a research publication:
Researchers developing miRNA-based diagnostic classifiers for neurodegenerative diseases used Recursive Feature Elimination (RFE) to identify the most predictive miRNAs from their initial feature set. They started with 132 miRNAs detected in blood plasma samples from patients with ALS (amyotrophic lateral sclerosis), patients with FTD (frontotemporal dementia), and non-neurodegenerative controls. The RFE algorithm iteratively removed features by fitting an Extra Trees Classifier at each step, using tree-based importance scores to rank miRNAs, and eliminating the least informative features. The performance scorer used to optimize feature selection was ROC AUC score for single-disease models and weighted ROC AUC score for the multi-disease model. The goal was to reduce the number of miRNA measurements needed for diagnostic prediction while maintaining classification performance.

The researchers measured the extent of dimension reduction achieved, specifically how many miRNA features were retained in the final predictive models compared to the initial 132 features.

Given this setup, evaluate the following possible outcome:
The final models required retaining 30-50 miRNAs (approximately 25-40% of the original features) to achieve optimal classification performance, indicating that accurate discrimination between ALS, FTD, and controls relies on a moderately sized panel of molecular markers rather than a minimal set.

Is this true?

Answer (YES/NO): NO